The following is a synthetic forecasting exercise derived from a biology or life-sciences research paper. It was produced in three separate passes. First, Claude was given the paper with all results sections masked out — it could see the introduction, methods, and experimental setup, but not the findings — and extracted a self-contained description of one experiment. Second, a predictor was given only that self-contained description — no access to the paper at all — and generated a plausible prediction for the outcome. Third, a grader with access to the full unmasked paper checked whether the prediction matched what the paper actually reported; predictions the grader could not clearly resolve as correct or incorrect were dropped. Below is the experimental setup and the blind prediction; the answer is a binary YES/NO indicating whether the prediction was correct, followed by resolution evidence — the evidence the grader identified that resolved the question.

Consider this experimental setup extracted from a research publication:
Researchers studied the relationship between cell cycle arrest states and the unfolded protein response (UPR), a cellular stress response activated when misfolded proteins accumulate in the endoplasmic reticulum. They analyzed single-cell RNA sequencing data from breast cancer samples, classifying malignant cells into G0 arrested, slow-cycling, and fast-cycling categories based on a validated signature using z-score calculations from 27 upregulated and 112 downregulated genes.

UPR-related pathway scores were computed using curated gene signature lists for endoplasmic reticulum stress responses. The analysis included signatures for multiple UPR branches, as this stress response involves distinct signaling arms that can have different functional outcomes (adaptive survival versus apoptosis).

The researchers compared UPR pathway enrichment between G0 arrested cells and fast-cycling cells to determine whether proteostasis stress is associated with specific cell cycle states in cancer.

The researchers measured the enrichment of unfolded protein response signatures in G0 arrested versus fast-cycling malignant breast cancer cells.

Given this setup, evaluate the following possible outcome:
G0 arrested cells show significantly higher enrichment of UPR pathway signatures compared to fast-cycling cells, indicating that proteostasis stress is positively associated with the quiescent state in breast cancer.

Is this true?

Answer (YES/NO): YES